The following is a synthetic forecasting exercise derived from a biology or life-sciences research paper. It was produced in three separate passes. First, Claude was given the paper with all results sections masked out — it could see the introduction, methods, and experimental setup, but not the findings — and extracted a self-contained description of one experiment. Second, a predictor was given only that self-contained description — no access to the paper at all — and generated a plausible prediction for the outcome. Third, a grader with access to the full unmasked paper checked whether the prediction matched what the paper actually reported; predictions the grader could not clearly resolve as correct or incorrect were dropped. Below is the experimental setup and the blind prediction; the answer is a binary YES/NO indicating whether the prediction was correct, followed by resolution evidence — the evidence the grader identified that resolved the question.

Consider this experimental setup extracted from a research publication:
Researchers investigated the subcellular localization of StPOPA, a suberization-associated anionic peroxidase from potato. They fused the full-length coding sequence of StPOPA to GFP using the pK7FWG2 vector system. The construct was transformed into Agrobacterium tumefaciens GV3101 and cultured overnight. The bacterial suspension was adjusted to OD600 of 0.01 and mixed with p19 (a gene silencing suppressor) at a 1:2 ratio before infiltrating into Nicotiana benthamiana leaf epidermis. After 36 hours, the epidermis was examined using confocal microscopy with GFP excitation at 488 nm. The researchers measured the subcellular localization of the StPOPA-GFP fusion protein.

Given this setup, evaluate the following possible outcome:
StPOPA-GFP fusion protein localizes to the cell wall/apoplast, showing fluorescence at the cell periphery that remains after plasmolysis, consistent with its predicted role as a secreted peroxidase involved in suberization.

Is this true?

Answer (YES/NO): NO